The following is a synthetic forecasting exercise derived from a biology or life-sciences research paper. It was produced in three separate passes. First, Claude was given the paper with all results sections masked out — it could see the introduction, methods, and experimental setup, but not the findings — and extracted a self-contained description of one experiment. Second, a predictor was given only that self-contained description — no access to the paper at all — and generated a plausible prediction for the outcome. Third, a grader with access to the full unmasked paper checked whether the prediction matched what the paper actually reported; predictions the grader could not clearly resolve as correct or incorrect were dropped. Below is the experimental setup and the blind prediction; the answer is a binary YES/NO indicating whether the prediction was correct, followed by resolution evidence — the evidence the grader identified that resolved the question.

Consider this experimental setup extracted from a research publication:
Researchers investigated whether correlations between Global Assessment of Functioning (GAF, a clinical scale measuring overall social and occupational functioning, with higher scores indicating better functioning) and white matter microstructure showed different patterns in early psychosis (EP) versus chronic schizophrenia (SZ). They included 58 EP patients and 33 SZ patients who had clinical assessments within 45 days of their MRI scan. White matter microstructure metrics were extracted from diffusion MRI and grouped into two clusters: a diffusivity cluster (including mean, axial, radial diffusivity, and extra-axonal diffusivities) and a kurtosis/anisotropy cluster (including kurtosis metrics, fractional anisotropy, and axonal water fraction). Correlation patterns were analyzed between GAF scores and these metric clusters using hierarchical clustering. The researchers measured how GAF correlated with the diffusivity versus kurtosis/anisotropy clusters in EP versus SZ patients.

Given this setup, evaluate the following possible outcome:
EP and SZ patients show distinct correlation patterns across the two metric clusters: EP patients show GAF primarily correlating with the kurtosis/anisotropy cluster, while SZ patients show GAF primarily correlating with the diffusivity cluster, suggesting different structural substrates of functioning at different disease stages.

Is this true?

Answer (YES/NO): NO